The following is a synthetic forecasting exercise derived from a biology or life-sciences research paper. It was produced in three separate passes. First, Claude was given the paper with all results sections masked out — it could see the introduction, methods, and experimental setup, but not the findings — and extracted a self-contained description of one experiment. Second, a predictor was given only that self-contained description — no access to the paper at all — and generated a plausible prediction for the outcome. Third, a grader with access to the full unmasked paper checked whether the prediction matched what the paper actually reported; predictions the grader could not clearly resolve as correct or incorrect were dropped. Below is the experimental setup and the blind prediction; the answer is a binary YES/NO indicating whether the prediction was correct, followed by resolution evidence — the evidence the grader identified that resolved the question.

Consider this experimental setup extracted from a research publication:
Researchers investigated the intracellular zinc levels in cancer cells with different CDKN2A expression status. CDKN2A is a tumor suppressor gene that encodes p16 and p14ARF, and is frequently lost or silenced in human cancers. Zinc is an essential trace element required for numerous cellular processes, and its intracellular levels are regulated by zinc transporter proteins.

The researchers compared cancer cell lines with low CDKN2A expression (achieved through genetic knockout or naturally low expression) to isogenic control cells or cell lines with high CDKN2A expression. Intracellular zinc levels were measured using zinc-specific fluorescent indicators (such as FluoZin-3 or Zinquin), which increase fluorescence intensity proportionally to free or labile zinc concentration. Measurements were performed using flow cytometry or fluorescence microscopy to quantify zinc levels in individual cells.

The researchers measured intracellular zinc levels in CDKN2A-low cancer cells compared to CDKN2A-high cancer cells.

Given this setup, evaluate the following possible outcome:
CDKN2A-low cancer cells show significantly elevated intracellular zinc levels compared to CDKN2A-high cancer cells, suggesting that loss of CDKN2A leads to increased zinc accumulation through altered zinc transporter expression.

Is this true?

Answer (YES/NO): YES